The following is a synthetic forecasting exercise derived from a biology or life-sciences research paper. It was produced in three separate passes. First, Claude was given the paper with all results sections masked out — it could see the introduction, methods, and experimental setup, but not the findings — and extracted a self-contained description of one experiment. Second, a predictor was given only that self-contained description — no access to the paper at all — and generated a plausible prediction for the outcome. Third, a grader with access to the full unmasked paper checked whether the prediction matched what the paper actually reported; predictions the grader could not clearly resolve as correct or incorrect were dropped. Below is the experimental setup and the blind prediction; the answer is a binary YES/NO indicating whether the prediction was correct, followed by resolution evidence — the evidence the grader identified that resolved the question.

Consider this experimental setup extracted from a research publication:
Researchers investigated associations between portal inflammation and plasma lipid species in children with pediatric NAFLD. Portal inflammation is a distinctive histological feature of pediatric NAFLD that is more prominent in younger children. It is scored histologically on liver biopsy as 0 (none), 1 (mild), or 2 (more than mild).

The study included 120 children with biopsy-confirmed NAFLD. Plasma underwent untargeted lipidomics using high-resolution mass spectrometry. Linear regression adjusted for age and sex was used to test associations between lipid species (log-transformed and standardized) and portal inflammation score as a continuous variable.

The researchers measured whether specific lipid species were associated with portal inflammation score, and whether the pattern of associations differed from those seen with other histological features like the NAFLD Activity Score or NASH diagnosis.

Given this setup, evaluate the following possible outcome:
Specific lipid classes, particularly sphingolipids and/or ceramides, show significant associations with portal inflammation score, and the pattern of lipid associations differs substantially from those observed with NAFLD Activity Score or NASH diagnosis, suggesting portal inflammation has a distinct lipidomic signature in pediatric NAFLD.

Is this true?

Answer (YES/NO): NO